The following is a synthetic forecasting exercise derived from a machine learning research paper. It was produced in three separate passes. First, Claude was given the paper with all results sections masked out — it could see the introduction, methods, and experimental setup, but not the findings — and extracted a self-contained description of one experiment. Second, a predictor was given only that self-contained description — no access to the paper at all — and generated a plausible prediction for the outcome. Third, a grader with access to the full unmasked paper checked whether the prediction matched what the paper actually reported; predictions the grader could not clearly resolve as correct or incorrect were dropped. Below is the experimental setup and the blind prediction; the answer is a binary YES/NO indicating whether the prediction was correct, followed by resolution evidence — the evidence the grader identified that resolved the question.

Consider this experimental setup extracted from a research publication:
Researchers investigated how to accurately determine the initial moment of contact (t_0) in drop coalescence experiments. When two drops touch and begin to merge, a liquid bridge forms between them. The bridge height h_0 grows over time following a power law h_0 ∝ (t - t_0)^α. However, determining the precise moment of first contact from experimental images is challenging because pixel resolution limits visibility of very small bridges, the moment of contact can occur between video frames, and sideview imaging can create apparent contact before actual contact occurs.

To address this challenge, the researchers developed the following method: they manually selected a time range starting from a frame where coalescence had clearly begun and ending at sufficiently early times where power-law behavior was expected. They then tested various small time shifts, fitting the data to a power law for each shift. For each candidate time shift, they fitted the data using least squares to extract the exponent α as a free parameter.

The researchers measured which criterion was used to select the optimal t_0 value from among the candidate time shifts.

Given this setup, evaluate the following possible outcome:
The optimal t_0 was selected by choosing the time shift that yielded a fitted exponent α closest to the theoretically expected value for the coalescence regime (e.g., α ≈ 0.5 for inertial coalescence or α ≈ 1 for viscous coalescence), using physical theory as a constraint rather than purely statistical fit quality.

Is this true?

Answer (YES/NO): NO